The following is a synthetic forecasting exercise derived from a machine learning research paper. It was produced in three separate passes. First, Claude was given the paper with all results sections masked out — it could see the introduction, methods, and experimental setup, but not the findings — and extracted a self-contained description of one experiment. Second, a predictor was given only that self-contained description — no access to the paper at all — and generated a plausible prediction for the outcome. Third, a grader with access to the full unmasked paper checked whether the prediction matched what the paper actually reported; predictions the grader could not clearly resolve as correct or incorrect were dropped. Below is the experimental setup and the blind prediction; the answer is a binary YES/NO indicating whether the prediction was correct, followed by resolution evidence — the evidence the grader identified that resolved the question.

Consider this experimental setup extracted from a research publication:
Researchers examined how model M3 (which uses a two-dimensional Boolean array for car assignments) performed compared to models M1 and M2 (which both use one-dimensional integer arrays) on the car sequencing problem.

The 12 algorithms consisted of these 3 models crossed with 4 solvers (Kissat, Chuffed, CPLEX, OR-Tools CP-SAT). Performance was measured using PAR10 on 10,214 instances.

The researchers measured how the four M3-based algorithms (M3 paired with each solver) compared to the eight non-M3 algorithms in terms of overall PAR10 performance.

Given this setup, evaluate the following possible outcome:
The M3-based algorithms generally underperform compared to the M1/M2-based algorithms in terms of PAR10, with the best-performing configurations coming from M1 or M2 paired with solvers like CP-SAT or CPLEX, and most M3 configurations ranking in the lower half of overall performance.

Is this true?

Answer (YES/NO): NO